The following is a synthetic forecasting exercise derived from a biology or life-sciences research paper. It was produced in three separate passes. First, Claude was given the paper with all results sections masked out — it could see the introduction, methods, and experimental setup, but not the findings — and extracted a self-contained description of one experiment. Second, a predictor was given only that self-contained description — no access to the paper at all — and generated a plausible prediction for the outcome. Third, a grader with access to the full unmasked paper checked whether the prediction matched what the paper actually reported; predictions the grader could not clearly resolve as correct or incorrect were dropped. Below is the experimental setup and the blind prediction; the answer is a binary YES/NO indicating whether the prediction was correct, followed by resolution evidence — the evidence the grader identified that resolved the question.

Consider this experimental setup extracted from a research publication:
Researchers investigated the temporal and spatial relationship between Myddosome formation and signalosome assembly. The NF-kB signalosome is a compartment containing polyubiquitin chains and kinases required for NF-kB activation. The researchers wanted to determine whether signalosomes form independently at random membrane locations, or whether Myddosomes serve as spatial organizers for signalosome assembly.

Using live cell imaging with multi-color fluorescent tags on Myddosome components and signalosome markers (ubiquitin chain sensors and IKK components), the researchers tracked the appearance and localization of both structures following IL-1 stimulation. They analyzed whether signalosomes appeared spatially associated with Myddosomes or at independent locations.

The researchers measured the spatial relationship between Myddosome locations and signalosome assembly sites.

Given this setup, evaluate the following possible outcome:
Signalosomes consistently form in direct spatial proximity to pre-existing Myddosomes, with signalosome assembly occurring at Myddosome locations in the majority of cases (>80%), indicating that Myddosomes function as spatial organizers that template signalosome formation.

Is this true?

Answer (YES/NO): NO